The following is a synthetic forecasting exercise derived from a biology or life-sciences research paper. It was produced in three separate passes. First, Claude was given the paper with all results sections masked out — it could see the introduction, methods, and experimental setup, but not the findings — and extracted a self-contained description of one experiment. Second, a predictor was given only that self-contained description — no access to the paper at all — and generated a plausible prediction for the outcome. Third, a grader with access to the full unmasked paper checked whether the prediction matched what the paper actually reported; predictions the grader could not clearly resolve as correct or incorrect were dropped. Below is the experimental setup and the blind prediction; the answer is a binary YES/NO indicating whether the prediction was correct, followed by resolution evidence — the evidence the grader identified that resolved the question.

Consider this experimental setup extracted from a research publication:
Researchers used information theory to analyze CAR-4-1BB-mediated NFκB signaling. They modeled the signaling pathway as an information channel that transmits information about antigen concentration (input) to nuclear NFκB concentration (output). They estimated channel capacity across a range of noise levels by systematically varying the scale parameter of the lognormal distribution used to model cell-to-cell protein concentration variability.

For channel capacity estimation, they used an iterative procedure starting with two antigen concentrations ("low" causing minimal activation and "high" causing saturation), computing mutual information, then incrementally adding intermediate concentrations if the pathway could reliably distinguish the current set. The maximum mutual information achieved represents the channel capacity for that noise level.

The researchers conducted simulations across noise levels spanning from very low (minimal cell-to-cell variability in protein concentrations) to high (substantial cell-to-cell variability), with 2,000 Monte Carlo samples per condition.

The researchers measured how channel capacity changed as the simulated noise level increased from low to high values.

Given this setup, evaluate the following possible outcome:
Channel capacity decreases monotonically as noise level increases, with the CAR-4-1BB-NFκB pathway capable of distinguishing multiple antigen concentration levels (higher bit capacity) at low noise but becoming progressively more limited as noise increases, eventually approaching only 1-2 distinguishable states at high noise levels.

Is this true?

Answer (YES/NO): YES